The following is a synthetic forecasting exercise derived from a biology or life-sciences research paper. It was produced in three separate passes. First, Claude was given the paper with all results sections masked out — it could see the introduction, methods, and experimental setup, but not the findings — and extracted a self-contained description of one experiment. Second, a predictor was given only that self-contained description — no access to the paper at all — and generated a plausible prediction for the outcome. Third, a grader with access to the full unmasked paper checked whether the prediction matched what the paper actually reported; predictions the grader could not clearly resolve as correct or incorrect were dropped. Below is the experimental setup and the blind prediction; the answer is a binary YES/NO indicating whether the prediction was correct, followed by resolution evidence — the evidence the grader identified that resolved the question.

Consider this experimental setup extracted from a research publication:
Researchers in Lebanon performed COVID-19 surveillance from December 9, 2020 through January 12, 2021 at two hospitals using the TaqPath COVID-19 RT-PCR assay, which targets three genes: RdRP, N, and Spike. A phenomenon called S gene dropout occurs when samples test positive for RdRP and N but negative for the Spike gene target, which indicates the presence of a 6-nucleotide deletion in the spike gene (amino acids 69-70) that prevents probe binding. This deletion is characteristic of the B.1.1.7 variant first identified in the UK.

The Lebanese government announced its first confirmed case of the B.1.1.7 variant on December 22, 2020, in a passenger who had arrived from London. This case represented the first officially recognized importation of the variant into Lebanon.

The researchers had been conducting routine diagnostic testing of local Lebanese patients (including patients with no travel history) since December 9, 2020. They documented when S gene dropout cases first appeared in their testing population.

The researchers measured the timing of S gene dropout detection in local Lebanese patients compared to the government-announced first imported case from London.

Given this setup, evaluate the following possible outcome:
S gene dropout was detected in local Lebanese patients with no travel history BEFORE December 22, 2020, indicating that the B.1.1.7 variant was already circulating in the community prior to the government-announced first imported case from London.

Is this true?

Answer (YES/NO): YES